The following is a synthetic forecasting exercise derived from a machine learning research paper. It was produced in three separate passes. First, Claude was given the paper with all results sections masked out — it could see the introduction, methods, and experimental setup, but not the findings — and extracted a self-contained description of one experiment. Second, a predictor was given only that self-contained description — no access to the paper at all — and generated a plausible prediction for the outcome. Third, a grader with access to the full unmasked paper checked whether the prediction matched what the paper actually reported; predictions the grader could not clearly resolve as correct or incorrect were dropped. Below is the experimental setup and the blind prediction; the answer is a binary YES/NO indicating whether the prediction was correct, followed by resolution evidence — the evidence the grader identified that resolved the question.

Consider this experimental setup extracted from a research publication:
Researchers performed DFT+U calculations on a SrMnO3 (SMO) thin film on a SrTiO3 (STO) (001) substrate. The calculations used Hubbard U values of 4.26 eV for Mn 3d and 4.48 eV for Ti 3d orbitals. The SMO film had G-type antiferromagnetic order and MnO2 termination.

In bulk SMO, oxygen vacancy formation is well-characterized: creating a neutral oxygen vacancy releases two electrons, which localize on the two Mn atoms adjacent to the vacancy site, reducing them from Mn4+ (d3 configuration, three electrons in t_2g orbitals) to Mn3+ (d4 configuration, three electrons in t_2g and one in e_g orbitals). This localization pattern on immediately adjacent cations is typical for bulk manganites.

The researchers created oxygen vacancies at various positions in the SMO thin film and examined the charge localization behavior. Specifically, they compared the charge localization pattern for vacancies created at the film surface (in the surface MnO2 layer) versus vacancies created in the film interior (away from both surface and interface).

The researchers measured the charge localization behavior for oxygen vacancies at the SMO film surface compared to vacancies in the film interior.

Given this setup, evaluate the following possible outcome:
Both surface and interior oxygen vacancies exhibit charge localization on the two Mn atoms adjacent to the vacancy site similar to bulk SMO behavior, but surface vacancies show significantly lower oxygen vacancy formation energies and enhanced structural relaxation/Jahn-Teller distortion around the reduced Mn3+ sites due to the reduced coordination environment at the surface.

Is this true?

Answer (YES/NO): NO